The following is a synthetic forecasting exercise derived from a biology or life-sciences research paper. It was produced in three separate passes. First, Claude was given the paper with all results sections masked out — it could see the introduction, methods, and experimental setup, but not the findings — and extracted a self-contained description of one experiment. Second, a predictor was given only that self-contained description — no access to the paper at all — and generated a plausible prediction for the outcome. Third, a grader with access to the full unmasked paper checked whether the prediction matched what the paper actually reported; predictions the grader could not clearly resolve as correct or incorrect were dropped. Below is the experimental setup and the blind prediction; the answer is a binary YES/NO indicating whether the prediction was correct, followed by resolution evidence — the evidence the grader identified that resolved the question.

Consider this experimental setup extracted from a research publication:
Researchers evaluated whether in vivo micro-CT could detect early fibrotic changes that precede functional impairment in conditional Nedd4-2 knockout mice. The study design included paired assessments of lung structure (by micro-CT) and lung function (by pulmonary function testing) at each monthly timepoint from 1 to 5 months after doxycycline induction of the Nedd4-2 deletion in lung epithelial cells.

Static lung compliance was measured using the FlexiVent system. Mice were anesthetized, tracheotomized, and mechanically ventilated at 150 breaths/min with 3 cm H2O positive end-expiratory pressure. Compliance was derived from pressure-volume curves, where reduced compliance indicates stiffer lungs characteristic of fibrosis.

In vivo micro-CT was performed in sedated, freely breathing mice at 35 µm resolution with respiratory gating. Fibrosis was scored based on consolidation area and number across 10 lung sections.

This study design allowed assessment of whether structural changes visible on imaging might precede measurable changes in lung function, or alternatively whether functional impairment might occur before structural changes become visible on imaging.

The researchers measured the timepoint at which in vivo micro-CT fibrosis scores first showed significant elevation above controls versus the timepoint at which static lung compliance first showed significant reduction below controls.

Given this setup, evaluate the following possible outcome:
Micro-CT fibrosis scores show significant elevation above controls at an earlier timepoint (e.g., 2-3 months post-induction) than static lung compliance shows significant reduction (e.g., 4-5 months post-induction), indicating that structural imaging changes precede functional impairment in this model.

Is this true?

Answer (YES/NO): YES